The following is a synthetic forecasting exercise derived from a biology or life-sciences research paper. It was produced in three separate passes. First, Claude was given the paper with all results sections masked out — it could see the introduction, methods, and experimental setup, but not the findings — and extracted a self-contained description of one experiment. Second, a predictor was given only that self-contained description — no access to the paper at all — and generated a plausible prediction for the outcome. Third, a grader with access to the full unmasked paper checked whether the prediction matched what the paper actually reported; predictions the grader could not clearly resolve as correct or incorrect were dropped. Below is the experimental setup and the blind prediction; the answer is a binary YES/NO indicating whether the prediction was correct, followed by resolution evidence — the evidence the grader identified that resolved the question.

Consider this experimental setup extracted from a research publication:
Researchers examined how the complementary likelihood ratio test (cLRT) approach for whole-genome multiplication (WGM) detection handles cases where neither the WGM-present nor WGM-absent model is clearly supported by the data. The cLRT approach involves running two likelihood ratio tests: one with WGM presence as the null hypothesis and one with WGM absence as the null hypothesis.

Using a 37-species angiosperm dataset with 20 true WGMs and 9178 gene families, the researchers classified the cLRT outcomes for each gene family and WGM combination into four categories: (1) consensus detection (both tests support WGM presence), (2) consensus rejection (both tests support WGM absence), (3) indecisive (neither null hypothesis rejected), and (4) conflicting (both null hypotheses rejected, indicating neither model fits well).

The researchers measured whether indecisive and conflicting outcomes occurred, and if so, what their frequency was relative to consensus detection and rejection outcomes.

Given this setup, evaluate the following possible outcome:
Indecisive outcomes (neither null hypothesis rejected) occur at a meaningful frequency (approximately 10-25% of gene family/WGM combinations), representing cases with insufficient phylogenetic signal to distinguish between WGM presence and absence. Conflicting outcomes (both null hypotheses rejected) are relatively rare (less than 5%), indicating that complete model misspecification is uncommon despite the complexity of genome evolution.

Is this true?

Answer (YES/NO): NO